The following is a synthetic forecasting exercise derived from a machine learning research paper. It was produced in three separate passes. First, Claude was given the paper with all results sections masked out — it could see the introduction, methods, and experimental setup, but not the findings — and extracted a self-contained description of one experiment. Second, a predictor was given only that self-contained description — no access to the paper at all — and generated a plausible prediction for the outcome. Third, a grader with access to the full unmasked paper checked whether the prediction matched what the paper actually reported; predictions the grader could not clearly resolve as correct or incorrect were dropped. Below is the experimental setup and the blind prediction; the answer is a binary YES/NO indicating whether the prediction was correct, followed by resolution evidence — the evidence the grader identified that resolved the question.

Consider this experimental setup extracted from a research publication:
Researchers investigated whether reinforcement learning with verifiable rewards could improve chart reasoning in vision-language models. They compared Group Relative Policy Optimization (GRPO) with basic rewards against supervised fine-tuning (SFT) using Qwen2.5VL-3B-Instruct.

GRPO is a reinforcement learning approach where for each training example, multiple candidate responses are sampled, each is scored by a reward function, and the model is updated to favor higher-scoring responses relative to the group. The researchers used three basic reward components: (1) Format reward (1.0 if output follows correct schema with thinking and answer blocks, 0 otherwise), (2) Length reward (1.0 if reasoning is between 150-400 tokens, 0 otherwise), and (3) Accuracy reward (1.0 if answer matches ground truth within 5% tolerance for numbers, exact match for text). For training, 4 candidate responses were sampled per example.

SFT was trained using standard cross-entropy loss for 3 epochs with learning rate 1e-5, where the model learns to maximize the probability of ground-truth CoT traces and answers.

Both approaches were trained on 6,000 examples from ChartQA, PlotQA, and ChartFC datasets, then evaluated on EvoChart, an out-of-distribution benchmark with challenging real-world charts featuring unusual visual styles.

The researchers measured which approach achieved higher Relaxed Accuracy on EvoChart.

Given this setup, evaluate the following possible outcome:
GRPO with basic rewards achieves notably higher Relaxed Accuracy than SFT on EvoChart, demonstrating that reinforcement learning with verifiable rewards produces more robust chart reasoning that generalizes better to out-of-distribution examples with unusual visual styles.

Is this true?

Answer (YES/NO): NO